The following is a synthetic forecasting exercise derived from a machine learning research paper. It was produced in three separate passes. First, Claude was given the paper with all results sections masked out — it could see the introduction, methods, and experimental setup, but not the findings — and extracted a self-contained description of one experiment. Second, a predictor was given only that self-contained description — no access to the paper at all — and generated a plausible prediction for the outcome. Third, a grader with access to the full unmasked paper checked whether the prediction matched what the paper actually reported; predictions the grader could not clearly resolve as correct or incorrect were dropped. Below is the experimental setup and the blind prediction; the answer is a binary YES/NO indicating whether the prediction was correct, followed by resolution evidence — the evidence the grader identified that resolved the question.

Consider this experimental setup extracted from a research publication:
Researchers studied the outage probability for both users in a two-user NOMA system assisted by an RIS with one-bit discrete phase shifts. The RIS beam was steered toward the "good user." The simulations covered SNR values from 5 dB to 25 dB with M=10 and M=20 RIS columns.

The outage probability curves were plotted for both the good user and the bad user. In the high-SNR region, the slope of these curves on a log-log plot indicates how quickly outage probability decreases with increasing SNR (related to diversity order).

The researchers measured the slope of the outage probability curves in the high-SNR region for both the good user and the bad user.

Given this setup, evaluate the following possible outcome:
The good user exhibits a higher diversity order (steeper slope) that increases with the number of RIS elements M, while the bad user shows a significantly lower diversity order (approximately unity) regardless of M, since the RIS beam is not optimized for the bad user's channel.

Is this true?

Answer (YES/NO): NO